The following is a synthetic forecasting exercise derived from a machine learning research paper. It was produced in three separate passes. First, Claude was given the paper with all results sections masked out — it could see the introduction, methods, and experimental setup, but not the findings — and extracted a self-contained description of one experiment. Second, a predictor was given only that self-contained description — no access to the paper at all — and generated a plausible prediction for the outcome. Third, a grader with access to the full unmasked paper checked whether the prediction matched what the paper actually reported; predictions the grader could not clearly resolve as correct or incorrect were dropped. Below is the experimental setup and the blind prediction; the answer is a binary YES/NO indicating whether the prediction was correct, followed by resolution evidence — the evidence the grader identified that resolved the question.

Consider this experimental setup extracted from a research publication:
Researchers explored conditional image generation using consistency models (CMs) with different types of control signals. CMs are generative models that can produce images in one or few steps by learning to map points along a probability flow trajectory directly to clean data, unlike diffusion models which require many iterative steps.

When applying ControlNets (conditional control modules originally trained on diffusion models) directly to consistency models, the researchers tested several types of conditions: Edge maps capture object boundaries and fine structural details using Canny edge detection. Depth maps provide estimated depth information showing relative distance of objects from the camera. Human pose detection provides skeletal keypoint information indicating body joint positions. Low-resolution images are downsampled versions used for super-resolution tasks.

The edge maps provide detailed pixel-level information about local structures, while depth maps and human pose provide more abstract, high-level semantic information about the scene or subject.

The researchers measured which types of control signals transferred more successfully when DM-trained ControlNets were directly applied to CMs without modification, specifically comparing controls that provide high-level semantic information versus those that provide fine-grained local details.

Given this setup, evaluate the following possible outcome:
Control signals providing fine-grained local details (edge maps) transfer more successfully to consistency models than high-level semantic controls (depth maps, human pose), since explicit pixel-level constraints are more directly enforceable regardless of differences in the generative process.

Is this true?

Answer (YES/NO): NO